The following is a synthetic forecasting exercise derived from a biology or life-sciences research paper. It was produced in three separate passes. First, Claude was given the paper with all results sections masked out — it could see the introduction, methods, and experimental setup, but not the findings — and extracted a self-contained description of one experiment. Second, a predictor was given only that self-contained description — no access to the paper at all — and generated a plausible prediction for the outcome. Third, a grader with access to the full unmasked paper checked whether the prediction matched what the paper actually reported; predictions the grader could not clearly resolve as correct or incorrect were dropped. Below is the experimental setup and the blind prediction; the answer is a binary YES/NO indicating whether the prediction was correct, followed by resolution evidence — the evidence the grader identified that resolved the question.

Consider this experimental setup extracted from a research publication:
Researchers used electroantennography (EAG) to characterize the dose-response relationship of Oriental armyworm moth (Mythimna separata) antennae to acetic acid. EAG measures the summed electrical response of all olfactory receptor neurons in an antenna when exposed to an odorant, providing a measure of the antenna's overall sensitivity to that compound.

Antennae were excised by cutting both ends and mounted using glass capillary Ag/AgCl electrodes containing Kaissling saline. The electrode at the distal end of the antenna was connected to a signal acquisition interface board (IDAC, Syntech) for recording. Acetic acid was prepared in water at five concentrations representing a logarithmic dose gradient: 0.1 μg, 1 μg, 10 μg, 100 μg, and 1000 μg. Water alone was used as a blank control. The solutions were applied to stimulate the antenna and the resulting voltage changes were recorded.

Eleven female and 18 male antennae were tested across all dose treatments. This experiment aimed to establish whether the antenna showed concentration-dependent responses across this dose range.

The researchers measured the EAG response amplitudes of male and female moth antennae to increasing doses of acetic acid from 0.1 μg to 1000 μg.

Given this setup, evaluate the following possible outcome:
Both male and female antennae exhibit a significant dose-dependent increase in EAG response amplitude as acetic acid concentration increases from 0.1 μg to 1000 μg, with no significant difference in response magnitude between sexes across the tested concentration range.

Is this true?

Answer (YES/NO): NO